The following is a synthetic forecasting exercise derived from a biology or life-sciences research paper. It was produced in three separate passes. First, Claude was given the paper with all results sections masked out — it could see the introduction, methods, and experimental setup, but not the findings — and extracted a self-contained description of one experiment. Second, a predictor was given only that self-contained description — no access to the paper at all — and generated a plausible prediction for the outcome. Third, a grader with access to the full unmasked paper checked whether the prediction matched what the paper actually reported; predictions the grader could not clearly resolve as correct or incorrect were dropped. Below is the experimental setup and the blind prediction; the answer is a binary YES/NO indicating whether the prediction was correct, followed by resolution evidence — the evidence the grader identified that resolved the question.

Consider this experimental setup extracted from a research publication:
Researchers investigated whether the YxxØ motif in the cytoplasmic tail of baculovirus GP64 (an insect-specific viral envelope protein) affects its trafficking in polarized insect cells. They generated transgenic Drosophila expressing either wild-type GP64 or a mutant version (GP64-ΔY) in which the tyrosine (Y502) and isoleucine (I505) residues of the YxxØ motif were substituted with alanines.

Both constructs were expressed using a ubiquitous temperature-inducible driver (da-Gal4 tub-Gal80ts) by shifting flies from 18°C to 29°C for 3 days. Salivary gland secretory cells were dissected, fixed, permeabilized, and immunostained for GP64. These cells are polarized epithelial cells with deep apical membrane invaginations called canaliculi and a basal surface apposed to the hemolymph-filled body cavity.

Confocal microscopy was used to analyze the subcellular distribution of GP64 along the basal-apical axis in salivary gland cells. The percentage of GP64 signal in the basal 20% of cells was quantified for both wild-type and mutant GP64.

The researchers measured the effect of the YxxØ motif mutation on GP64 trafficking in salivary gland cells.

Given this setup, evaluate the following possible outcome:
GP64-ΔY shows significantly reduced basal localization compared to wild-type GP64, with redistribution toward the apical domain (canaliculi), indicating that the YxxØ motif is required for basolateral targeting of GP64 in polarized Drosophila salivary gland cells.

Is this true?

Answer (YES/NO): NO